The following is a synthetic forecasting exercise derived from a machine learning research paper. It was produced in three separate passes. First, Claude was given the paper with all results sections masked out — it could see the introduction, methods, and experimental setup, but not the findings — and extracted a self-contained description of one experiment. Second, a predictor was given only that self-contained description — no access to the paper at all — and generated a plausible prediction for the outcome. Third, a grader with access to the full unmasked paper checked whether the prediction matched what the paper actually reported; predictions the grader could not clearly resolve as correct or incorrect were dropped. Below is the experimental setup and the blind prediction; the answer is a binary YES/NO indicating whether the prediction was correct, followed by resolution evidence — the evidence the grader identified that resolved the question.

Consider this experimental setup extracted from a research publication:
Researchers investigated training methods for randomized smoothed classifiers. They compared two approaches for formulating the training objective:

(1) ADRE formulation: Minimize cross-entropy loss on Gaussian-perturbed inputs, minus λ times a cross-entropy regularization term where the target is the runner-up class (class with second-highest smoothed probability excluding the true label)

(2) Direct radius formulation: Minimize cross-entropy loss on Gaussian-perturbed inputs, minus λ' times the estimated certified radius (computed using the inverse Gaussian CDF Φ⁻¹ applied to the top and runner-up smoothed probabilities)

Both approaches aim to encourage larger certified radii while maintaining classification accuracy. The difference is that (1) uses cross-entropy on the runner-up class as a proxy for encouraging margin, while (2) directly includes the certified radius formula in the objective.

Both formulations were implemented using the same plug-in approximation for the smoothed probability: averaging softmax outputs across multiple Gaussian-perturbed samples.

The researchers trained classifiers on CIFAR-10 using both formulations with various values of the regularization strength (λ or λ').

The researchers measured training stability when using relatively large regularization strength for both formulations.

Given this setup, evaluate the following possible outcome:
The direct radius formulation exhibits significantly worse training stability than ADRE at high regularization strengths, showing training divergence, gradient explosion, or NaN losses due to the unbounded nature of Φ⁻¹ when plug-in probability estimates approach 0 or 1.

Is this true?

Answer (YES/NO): NO